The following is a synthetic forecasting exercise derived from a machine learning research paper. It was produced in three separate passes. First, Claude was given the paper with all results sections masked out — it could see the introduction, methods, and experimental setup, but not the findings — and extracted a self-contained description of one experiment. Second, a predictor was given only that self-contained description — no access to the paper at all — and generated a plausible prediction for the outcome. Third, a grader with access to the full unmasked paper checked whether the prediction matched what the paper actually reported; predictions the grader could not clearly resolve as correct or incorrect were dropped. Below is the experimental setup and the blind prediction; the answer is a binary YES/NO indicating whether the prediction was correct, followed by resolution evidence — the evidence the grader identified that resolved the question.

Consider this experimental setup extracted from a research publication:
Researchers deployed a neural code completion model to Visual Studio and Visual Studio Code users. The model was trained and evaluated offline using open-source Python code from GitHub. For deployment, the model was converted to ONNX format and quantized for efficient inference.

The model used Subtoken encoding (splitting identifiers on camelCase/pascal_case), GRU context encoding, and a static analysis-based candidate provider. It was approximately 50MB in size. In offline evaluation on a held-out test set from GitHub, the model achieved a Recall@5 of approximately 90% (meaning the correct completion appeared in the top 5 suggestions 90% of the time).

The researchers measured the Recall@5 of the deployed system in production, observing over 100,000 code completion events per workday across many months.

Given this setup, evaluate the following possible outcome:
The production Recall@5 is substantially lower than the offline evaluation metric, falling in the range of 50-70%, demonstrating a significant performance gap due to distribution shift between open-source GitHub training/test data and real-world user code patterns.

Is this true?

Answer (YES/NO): YES